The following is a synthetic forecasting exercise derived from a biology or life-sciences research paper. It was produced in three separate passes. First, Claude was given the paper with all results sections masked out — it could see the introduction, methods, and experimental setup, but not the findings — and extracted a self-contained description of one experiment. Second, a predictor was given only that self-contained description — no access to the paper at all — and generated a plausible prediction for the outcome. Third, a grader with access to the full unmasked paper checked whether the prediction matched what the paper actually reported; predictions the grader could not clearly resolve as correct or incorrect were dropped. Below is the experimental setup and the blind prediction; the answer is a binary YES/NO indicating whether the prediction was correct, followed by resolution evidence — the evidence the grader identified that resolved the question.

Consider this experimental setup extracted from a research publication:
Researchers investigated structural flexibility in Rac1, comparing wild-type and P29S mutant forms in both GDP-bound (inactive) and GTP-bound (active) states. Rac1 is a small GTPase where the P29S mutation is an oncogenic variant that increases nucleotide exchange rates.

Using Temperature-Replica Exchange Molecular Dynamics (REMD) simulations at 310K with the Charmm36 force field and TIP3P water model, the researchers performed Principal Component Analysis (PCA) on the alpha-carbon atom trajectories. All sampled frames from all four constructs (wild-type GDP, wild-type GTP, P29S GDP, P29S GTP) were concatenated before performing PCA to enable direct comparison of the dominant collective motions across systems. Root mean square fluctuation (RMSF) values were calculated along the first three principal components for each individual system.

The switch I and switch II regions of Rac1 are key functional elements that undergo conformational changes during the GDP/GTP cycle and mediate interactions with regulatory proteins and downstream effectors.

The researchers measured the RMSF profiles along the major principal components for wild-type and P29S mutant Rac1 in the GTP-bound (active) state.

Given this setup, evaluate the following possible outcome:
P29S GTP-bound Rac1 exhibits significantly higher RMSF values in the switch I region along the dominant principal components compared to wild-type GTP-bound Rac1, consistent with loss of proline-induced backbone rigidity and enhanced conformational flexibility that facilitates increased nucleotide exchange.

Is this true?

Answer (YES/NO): YES